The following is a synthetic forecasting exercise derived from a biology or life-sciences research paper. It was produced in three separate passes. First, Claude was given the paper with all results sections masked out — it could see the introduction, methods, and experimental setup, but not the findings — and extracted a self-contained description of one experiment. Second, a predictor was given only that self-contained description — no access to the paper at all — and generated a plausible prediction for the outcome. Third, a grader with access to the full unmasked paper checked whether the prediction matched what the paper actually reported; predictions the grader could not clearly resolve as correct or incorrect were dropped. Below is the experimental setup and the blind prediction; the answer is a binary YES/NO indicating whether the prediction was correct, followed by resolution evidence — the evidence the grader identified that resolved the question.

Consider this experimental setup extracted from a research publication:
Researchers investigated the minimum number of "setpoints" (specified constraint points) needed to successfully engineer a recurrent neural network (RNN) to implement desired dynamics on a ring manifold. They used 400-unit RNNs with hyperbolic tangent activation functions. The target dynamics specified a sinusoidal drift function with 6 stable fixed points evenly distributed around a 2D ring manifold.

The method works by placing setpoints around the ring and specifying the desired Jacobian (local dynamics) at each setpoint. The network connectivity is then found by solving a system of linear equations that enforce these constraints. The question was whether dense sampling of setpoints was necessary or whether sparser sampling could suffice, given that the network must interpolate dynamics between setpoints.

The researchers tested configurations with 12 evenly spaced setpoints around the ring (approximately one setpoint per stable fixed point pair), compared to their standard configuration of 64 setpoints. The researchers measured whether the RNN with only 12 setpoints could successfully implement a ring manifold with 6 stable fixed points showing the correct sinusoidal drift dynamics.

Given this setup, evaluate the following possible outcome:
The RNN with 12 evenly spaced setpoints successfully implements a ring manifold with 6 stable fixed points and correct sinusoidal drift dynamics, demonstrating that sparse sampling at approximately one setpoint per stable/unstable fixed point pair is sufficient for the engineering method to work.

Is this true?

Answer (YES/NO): YES